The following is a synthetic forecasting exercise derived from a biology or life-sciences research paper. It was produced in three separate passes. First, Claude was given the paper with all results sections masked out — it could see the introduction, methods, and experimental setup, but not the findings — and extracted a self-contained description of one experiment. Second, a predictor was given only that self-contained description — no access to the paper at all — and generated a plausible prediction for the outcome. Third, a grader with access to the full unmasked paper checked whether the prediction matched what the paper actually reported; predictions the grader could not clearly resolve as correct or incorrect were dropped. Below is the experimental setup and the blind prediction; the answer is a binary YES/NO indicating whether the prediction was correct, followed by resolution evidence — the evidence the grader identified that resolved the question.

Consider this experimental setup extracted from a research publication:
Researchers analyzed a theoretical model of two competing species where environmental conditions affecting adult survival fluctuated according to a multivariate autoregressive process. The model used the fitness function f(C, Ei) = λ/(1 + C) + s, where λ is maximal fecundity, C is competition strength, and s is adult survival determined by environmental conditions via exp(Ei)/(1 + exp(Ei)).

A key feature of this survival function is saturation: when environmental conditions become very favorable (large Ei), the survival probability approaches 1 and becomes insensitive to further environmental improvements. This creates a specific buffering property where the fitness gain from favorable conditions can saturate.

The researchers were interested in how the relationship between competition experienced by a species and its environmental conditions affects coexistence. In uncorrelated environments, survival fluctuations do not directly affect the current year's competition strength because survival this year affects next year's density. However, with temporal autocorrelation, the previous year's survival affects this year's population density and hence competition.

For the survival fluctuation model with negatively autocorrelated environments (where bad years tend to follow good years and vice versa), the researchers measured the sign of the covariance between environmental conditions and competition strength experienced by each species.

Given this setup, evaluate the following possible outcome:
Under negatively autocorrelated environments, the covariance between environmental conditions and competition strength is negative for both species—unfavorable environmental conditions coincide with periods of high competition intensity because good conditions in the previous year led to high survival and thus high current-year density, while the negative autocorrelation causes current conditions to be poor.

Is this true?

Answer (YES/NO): YES